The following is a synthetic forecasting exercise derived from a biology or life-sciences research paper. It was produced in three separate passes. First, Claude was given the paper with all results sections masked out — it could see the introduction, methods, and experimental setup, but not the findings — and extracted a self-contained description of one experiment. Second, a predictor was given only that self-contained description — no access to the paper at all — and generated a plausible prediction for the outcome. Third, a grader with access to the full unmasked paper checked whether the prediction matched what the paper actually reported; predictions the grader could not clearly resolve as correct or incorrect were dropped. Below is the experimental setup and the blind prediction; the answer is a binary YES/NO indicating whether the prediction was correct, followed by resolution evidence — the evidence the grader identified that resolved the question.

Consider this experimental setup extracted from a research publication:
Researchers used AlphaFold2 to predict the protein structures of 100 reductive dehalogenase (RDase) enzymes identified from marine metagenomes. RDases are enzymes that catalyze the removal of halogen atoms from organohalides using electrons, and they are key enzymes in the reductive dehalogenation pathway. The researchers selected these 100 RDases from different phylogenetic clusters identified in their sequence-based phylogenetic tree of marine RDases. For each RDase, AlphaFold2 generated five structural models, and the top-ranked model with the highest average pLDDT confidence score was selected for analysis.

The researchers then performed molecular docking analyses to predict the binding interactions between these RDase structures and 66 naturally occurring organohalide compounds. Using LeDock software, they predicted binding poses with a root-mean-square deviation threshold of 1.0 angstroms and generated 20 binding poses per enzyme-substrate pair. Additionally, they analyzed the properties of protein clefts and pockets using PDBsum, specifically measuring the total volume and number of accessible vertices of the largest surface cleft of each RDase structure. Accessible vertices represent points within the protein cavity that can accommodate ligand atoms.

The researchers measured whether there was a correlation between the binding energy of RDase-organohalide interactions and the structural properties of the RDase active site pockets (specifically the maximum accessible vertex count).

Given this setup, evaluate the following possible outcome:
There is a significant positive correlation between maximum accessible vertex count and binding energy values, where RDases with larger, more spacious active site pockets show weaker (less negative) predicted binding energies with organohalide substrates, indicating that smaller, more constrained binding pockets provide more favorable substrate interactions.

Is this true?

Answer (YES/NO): NO